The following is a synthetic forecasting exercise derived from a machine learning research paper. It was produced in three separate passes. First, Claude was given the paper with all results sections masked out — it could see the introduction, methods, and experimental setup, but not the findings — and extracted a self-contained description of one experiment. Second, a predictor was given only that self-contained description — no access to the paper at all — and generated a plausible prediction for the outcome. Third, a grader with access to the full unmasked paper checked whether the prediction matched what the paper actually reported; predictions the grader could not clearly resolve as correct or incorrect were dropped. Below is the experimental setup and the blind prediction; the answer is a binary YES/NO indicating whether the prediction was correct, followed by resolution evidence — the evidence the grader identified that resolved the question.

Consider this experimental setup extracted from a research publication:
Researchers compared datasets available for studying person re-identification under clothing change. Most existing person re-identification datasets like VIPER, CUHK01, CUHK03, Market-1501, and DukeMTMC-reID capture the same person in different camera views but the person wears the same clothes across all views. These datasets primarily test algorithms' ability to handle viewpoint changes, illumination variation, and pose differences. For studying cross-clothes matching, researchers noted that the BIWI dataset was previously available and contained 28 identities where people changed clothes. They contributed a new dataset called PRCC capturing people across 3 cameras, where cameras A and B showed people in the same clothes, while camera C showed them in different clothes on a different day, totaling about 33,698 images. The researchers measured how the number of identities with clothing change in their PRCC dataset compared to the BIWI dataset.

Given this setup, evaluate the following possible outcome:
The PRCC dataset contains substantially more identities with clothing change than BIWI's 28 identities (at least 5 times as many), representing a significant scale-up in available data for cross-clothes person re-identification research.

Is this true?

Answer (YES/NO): YES